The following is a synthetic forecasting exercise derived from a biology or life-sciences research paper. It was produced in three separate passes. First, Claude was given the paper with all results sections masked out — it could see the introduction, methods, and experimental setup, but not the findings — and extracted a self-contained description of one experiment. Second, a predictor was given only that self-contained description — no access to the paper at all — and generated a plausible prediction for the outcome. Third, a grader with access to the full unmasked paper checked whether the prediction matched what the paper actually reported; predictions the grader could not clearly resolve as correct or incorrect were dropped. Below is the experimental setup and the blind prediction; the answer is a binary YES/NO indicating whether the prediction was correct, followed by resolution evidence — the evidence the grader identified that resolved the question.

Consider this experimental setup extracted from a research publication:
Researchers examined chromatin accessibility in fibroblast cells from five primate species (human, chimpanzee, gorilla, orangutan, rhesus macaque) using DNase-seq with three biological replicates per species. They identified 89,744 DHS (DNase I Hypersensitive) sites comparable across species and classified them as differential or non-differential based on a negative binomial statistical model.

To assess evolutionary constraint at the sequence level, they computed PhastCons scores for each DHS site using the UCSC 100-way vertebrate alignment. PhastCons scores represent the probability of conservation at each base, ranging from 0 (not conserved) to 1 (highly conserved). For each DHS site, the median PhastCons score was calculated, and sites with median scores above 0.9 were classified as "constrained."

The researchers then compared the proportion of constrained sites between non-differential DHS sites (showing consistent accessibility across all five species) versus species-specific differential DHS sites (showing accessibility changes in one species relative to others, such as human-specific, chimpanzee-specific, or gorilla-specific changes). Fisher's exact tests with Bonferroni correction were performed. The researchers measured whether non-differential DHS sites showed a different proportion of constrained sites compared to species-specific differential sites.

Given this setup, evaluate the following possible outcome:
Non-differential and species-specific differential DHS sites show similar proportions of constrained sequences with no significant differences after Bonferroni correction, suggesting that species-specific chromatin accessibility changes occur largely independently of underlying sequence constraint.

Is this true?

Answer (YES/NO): NO